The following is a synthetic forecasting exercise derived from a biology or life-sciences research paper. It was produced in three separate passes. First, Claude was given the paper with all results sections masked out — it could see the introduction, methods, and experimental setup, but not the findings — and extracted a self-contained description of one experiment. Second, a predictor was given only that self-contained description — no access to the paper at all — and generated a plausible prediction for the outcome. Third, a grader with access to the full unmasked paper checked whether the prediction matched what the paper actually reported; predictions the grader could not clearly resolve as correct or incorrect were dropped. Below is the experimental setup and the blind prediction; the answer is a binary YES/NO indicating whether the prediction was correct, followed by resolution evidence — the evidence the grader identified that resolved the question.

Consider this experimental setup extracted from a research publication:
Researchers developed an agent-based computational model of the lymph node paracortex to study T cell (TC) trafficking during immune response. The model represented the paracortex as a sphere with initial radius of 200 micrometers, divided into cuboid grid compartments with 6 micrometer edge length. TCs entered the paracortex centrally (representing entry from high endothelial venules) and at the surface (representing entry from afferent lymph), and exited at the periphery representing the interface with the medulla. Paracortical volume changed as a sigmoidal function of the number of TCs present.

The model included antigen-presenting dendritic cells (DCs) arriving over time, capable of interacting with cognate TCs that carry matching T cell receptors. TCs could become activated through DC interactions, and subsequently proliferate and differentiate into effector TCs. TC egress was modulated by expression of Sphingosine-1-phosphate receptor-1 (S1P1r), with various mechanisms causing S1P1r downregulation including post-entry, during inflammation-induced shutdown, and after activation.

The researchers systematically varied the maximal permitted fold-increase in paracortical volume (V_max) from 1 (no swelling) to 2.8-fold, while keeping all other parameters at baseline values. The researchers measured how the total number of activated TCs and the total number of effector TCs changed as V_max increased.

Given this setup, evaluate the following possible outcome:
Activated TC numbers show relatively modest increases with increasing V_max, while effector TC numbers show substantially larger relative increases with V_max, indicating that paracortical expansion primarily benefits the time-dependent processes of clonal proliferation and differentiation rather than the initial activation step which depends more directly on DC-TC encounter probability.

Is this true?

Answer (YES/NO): NO